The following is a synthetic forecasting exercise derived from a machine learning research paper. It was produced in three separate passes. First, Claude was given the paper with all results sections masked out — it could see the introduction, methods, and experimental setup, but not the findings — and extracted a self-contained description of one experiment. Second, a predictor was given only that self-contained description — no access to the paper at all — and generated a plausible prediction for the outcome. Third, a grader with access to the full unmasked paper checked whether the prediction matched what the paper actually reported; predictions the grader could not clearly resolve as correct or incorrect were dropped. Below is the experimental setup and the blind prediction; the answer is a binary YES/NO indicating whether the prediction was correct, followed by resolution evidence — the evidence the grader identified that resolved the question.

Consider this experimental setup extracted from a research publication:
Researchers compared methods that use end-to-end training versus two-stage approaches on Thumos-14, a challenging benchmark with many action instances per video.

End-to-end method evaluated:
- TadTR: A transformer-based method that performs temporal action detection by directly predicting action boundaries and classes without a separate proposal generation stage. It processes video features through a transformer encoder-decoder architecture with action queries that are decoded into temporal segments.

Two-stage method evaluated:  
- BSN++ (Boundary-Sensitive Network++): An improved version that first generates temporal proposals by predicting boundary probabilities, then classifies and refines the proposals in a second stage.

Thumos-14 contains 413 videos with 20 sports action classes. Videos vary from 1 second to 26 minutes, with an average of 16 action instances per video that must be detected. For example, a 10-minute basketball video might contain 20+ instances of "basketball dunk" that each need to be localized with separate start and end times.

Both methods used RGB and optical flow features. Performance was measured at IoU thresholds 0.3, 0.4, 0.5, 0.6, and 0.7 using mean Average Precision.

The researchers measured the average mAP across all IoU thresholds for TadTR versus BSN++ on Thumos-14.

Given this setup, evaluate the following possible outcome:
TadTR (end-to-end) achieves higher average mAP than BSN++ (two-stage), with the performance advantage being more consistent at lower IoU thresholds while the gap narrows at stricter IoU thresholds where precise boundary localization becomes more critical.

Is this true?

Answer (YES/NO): NO